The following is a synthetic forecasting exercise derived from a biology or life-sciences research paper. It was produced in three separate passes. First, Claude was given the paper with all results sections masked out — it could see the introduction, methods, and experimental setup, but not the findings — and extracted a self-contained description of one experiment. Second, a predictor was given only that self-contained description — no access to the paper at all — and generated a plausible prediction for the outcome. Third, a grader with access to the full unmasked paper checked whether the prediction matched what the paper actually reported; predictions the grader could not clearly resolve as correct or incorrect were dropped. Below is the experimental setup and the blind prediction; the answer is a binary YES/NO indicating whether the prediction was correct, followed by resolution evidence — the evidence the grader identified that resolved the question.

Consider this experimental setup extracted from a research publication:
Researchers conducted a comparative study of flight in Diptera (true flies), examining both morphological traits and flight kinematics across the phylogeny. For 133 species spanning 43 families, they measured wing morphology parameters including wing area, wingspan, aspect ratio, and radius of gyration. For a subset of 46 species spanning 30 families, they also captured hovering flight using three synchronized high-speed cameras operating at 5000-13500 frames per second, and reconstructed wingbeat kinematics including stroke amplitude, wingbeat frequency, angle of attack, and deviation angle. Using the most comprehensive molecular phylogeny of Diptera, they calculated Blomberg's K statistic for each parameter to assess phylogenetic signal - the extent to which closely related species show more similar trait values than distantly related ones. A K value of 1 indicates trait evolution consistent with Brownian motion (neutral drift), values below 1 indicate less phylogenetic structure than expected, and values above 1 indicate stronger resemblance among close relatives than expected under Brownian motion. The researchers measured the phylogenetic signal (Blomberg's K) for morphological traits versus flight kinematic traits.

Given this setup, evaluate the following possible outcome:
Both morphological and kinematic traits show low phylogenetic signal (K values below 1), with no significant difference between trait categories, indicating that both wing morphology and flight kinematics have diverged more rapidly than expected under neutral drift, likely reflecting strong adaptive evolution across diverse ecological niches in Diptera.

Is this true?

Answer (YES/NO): NO